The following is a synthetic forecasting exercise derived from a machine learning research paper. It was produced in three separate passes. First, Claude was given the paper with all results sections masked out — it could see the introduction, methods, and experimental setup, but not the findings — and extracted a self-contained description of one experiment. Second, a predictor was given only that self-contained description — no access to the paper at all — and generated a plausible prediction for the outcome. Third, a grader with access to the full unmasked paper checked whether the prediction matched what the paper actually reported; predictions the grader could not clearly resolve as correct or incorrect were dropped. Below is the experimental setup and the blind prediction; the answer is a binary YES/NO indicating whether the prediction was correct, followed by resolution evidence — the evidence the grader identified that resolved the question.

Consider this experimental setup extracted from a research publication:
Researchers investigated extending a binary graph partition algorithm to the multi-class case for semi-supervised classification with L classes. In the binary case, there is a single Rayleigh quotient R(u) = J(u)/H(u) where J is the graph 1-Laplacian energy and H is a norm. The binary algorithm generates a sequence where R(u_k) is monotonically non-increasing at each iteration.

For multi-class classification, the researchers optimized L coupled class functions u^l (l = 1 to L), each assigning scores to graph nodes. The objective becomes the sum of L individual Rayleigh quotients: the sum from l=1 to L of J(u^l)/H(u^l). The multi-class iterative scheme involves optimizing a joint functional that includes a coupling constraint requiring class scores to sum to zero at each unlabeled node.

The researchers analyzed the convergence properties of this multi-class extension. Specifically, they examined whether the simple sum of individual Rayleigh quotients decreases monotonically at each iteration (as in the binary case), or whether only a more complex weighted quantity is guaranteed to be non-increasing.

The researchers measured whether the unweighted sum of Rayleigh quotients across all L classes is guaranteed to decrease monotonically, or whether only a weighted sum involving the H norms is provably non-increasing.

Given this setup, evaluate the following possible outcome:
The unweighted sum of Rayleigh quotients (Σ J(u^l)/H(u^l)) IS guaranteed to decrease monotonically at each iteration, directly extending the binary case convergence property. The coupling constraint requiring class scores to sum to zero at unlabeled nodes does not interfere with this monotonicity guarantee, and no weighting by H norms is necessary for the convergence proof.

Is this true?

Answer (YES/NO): NO